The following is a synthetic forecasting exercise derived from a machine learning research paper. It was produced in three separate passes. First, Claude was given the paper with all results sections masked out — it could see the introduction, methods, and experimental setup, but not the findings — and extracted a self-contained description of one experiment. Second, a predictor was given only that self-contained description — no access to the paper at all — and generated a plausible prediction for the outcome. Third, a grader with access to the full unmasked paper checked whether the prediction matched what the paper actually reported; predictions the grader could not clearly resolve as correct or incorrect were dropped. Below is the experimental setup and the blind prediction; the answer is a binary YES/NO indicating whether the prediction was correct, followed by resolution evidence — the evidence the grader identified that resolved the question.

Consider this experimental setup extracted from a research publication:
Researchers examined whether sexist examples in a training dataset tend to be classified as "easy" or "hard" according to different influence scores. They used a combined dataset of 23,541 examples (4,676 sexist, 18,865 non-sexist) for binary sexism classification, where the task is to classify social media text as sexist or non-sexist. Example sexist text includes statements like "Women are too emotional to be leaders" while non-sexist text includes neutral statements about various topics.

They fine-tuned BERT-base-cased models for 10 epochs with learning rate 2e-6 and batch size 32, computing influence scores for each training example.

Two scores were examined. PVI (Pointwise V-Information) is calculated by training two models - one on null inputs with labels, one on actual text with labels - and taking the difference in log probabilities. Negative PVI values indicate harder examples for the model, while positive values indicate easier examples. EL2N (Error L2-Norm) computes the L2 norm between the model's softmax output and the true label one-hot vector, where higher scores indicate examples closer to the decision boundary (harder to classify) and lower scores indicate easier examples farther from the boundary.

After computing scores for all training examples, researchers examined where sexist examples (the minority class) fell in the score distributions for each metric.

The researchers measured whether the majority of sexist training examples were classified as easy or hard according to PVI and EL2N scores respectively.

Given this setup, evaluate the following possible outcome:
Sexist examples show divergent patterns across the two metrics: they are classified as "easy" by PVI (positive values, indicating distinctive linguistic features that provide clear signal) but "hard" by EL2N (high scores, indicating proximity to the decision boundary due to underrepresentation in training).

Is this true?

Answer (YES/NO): YES